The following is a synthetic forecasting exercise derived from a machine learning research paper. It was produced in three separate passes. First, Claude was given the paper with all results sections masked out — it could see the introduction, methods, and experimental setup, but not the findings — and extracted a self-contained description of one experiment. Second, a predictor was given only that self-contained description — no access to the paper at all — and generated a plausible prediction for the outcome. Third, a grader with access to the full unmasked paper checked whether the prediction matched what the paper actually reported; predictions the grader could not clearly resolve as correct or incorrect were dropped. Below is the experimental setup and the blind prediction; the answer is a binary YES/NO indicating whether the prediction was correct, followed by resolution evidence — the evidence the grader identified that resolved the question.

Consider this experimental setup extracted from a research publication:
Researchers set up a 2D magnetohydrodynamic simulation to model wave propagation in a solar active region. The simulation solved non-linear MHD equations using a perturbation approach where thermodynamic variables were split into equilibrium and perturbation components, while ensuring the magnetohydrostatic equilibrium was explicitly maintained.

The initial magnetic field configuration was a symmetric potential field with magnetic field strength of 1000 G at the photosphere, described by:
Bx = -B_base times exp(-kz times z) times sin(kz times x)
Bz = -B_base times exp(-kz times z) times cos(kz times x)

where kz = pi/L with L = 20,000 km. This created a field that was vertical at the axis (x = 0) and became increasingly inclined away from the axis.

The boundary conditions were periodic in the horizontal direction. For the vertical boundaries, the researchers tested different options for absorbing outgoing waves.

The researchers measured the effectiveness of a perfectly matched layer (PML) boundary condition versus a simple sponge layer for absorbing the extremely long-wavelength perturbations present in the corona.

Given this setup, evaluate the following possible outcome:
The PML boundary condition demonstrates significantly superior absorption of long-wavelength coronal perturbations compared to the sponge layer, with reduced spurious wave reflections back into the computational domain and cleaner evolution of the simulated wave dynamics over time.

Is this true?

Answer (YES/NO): NO